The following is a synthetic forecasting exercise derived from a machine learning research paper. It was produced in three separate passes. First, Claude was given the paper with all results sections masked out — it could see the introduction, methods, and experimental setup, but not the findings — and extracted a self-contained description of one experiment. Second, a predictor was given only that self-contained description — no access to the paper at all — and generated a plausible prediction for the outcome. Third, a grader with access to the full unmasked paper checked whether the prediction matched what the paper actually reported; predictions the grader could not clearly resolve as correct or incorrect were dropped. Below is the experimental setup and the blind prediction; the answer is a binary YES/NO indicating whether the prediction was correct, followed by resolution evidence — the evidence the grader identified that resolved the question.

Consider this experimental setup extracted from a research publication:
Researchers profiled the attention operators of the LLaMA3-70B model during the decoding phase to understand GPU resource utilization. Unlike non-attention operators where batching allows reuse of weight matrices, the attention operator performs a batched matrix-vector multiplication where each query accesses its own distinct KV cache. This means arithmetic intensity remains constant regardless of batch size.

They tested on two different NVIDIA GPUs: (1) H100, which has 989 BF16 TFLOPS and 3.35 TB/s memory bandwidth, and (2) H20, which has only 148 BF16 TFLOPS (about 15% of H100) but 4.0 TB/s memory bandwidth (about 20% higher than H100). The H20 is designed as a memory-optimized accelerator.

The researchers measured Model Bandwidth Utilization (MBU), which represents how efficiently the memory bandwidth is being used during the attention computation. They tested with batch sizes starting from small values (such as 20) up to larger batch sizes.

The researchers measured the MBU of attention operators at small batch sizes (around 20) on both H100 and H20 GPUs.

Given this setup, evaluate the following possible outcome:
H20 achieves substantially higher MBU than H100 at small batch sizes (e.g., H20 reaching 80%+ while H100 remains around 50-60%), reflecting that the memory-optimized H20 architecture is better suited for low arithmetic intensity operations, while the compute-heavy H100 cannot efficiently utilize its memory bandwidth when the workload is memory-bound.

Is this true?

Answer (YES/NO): NO